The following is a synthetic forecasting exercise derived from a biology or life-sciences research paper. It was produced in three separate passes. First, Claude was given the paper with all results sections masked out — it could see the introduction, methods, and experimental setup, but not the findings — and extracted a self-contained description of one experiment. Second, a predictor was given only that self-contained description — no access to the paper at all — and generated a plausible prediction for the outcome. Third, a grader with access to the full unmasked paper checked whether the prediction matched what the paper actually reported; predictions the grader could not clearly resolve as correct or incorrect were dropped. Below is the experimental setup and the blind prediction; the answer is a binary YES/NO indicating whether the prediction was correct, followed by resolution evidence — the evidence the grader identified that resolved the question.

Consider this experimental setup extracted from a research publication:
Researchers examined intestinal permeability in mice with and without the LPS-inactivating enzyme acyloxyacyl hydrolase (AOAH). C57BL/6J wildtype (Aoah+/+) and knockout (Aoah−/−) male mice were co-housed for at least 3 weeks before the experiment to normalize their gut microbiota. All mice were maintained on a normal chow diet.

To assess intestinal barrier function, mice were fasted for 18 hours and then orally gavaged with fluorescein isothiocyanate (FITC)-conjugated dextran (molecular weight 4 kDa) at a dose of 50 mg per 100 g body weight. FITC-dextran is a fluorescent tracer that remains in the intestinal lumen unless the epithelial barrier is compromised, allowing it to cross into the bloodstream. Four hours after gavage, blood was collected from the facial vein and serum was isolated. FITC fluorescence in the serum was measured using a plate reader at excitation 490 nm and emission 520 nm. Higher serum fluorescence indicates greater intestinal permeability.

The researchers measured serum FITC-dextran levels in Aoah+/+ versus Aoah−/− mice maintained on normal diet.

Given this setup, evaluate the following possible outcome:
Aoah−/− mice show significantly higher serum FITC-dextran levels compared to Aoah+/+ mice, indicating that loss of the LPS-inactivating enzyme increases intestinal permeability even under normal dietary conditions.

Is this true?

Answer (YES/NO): NO